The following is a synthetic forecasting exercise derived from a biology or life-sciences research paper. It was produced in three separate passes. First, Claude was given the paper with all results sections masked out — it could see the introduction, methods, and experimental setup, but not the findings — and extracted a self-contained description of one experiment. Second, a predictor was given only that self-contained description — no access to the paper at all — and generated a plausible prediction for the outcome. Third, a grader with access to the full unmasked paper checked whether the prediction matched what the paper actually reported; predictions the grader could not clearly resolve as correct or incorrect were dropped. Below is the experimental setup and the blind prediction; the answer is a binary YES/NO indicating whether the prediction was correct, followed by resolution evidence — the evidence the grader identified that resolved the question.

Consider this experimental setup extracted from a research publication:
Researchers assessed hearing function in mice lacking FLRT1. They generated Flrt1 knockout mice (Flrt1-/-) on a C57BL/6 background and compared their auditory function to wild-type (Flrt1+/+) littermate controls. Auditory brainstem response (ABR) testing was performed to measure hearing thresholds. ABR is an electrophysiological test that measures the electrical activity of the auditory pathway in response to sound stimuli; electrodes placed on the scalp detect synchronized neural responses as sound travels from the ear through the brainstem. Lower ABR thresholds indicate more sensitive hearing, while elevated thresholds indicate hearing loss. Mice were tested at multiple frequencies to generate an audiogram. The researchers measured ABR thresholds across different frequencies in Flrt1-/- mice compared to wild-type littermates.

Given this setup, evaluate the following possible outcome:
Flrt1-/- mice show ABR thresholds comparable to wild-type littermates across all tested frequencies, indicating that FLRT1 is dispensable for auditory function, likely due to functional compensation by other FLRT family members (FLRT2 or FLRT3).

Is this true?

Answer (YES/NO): NO